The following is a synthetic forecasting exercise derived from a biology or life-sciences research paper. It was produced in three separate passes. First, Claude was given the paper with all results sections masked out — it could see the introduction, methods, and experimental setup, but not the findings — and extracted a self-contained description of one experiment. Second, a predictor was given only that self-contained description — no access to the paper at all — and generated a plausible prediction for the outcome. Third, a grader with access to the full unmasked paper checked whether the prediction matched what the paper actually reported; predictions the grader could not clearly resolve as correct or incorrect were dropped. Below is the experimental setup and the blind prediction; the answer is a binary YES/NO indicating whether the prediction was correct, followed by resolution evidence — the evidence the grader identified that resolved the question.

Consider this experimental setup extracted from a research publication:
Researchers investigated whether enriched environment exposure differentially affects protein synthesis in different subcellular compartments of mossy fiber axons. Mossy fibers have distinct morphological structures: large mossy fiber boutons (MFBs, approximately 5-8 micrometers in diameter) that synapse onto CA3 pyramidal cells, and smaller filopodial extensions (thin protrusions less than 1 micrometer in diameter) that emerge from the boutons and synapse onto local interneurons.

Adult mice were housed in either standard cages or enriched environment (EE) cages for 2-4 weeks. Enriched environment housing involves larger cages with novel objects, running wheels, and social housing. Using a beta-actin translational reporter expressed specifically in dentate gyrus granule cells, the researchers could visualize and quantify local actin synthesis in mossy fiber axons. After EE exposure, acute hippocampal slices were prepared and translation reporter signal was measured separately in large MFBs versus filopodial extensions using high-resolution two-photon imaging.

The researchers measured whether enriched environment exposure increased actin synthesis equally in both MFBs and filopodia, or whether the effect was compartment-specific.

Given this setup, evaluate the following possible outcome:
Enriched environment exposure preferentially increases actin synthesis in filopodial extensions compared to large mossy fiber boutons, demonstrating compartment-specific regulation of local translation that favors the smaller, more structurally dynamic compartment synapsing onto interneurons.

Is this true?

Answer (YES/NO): YES